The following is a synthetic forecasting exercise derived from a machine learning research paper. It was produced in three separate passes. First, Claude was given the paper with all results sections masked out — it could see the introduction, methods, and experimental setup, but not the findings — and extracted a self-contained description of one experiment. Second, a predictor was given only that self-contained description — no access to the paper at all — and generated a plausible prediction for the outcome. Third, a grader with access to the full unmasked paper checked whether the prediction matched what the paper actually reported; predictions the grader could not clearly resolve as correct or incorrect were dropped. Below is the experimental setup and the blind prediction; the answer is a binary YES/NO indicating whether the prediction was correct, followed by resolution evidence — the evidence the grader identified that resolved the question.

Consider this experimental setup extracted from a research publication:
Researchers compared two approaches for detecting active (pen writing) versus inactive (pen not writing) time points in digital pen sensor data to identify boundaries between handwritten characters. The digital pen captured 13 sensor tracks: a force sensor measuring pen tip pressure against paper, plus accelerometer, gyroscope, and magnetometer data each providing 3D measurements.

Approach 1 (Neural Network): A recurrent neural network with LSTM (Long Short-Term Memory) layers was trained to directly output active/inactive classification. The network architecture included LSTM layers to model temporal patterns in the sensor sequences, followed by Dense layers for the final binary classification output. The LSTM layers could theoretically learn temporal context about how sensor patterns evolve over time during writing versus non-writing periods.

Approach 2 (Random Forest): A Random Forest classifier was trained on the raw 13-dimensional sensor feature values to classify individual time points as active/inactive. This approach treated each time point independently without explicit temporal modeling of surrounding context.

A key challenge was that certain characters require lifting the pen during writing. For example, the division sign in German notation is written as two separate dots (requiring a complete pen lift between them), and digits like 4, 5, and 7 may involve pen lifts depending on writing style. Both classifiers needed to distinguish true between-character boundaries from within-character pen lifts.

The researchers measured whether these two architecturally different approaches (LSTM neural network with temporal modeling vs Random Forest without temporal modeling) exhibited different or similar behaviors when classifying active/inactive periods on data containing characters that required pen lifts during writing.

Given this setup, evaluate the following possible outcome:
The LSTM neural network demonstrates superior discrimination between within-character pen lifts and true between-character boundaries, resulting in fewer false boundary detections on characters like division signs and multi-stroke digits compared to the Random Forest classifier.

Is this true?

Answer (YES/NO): NO